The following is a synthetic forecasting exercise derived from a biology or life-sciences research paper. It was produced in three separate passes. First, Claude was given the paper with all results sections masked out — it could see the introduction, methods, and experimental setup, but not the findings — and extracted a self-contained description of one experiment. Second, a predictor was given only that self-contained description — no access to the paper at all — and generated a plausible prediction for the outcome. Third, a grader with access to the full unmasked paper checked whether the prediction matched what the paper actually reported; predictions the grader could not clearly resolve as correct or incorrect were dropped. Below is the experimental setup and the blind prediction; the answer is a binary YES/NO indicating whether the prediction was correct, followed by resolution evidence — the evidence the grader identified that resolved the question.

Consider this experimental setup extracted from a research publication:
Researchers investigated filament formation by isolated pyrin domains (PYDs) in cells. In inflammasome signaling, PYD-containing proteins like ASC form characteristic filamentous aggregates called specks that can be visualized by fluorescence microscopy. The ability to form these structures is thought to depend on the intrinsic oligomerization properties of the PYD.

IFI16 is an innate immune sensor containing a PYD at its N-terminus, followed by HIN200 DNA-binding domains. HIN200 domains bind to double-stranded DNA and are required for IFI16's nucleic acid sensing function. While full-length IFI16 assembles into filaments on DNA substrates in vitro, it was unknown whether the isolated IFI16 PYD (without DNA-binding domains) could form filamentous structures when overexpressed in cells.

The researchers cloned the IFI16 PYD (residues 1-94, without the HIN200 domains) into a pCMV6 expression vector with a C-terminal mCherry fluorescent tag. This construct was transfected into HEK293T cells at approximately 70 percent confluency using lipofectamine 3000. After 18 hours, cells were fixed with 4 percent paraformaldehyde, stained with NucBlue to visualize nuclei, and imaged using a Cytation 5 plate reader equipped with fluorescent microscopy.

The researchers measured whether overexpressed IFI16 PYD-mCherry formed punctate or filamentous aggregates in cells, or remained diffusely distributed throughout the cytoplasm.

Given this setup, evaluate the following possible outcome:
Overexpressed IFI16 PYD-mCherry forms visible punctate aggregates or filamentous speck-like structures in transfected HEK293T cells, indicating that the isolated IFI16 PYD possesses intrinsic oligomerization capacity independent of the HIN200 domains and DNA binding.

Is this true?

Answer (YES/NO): YES